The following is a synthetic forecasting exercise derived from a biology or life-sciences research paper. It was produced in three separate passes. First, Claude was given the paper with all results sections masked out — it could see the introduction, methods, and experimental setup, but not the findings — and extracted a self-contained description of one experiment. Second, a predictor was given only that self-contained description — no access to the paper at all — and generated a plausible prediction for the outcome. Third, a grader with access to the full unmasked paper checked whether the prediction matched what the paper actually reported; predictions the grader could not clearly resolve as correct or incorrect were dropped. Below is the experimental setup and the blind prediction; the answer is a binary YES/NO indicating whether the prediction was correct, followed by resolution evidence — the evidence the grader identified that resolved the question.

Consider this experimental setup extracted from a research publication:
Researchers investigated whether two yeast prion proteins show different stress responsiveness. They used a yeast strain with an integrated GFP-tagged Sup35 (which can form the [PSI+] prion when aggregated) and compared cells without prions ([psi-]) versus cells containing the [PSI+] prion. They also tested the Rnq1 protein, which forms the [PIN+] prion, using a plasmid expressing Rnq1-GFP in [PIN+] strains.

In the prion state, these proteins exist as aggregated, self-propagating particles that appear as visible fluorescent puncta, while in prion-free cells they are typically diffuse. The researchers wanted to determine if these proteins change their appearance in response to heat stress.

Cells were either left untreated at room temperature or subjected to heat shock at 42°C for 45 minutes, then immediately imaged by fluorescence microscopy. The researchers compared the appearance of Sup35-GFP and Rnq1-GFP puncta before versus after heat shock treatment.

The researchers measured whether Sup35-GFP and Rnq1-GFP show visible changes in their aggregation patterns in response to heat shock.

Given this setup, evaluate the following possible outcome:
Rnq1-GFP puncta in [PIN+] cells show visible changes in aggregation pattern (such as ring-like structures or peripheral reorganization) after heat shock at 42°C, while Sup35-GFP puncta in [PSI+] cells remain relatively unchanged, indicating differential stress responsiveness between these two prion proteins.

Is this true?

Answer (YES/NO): NO